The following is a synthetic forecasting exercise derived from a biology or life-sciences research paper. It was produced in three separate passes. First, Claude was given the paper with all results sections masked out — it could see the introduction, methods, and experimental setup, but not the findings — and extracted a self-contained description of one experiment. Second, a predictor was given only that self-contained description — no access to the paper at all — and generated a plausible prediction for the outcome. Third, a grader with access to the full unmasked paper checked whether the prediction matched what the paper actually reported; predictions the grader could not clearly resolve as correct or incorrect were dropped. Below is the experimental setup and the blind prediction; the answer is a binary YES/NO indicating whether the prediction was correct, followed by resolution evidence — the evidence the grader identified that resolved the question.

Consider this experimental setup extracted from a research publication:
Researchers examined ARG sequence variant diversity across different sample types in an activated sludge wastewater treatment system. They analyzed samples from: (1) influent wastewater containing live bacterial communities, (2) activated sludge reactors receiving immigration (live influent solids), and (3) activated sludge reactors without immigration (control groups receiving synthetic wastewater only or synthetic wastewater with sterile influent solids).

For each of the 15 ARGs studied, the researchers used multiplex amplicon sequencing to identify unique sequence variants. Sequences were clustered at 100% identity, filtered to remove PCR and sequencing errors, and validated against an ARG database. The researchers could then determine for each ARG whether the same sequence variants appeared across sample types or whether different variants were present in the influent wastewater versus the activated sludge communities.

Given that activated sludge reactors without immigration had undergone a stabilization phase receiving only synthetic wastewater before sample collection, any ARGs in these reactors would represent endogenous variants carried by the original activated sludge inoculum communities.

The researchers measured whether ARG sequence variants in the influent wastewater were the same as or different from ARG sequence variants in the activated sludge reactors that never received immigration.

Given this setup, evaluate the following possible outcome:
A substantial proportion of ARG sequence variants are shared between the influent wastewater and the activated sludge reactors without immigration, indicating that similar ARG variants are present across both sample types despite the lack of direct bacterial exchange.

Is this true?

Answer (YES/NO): NO